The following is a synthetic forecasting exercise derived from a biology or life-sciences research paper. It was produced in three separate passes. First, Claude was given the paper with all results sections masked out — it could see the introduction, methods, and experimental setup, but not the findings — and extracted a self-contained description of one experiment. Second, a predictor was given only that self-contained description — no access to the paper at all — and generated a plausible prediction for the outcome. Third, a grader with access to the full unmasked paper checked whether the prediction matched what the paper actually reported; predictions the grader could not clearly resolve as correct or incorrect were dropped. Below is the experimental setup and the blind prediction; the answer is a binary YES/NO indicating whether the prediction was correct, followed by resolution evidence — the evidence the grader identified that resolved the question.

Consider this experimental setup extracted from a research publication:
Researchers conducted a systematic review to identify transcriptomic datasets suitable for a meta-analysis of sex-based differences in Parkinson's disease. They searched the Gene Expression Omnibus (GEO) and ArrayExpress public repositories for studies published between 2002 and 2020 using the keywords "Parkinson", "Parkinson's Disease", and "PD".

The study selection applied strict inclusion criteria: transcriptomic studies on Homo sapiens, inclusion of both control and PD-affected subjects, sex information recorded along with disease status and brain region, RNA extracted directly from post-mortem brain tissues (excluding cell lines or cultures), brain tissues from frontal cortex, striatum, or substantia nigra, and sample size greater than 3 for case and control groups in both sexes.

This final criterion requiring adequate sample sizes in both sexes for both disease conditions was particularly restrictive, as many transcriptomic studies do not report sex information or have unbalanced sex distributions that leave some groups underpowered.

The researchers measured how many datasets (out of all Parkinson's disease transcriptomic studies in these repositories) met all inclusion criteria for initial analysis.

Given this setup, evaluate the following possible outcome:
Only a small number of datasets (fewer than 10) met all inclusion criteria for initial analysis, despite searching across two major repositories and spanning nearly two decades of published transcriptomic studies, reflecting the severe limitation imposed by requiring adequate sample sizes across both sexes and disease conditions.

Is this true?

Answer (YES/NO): YES